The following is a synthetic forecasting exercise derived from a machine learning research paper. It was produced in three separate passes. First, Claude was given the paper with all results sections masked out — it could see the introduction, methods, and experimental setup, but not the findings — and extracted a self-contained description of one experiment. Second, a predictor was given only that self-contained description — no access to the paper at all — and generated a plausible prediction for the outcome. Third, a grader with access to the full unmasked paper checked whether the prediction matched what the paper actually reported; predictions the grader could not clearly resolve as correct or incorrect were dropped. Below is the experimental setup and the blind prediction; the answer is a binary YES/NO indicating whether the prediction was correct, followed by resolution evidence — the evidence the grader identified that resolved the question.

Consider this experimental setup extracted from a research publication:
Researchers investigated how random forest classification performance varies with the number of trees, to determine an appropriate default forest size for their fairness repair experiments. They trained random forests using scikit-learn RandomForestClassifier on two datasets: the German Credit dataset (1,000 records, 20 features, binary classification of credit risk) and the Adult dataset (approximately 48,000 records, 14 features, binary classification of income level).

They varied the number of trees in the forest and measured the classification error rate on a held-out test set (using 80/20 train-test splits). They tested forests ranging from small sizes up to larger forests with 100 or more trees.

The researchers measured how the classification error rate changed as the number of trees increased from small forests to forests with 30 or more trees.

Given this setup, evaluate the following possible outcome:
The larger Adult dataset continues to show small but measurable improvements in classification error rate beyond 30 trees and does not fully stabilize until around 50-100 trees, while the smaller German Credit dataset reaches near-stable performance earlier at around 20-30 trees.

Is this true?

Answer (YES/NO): NO